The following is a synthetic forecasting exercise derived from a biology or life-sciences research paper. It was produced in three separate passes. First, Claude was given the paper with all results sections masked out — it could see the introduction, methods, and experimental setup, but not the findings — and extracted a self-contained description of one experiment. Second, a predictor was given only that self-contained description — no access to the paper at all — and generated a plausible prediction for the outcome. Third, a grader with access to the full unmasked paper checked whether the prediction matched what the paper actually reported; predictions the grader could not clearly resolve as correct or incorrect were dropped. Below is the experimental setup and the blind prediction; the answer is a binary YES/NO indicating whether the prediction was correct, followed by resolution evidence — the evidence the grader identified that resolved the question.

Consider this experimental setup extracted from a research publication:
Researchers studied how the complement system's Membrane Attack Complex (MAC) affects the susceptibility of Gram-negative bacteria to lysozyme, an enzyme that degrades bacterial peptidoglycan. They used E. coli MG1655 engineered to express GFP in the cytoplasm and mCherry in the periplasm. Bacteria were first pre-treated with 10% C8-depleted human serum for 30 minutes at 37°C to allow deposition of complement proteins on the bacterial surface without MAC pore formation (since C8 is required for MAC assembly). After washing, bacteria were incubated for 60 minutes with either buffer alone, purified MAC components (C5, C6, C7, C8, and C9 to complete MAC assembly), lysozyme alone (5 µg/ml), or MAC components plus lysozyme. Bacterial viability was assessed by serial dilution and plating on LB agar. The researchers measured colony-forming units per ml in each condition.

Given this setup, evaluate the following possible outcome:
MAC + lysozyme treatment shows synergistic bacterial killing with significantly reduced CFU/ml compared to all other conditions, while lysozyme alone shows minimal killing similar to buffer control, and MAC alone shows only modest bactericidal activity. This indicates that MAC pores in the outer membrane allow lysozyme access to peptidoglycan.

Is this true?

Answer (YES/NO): NO